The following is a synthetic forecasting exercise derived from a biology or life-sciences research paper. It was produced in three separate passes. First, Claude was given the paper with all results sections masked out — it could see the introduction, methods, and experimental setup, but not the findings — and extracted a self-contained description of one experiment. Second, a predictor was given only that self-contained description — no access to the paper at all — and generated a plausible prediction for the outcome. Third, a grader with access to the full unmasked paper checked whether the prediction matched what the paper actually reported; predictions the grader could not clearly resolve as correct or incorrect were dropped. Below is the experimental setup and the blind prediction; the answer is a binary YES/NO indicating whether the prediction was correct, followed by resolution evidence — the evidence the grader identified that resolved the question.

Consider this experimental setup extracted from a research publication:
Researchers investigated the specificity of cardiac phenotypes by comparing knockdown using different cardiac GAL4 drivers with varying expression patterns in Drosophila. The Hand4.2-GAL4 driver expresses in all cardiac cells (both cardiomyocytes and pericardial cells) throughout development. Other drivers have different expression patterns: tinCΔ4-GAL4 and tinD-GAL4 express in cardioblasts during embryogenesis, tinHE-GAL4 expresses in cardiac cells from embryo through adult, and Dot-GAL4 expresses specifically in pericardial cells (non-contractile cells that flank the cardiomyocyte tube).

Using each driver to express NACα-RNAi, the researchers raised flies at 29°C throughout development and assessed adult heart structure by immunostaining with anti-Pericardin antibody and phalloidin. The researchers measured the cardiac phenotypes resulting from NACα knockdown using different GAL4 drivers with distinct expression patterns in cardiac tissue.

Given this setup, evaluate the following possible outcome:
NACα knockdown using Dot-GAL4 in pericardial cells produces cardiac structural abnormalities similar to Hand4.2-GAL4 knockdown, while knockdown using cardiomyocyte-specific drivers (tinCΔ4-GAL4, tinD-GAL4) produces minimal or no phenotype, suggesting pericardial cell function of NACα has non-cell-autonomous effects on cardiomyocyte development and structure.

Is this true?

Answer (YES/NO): NO